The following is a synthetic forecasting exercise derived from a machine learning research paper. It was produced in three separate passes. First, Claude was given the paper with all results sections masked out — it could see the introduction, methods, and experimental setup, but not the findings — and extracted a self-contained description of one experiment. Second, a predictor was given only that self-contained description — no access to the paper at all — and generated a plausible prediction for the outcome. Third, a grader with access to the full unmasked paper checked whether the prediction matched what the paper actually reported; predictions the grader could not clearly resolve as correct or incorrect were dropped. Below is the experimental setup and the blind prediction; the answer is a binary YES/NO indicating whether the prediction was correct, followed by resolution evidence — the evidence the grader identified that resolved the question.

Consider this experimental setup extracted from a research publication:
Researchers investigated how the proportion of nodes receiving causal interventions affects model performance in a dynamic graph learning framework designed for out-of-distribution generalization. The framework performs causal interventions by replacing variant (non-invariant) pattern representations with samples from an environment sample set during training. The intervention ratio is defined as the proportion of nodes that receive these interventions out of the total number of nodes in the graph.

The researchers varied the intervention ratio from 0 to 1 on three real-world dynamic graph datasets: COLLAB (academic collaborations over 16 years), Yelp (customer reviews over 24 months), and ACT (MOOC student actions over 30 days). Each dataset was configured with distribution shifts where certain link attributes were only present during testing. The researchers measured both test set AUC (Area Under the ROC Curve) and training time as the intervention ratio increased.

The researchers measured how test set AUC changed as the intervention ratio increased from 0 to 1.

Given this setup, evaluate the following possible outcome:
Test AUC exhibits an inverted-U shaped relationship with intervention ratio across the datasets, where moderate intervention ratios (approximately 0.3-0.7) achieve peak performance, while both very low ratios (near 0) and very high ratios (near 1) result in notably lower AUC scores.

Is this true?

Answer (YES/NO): NO